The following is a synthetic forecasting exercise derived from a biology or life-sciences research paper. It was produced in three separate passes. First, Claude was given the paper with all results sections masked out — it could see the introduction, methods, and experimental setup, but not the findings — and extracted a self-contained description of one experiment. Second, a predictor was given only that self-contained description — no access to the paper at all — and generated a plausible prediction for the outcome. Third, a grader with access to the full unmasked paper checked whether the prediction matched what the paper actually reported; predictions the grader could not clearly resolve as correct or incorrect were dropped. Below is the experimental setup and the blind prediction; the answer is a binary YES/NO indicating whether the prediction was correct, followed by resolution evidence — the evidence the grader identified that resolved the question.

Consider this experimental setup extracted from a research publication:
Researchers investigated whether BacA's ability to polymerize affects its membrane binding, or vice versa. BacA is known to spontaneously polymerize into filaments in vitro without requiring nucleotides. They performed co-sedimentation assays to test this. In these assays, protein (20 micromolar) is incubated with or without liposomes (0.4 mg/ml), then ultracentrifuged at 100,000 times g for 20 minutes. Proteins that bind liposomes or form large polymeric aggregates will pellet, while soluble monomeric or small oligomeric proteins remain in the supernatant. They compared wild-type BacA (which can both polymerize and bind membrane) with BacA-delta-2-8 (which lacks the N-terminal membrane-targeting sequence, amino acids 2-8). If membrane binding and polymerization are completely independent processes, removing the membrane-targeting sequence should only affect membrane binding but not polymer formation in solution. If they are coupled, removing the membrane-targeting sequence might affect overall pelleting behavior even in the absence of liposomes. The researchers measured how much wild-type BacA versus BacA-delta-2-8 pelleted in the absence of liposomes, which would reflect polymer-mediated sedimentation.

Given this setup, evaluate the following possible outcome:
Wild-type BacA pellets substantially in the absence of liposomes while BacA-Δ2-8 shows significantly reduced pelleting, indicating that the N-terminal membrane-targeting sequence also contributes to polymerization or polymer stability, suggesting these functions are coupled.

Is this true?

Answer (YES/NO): NO